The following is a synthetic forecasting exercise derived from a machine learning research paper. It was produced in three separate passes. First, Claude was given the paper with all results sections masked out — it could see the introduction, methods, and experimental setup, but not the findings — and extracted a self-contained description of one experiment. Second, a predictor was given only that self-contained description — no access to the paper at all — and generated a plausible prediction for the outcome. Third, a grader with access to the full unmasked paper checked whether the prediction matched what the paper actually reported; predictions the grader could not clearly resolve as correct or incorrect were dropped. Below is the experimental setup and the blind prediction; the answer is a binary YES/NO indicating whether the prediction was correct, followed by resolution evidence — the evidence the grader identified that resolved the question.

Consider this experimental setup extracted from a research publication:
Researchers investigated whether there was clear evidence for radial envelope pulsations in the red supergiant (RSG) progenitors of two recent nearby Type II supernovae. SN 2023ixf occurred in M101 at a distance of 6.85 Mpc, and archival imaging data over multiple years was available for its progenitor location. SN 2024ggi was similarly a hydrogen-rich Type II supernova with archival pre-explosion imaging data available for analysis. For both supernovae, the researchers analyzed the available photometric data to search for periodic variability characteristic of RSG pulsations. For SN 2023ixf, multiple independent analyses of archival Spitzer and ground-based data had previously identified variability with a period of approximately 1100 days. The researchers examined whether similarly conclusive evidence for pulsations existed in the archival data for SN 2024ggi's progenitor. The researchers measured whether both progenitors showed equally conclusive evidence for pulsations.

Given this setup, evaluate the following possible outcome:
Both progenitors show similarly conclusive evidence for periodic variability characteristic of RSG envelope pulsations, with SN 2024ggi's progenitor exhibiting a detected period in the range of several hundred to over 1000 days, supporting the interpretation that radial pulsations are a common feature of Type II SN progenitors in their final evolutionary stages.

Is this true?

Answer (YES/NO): NO